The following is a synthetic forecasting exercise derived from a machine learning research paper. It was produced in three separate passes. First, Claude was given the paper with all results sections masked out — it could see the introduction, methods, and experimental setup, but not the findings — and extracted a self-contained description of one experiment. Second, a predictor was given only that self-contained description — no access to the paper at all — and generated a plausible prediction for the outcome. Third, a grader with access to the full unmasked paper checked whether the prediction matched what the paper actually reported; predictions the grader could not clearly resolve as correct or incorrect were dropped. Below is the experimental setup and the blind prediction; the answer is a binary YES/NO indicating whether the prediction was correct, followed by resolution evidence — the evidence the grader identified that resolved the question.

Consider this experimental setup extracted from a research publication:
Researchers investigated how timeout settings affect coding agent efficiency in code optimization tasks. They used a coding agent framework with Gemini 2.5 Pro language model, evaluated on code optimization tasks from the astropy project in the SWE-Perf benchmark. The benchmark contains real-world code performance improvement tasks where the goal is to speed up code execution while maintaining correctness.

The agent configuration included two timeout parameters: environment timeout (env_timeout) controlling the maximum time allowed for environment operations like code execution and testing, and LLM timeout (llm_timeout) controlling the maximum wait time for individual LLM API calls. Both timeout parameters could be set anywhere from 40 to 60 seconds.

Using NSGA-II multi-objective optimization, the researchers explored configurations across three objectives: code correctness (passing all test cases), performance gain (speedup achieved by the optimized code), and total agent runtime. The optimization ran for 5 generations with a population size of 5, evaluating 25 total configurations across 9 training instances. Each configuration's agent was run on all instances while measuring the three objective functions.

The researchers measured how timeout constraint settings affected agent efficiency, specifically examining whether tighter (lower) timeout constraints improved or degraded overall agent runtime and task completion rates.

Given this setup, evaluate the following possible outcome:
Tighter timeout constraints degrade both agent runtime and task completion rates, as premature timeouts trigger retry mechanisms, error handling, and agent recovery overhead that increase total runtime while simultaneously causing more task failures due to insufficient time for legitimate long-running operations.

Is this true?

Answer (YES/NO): NO